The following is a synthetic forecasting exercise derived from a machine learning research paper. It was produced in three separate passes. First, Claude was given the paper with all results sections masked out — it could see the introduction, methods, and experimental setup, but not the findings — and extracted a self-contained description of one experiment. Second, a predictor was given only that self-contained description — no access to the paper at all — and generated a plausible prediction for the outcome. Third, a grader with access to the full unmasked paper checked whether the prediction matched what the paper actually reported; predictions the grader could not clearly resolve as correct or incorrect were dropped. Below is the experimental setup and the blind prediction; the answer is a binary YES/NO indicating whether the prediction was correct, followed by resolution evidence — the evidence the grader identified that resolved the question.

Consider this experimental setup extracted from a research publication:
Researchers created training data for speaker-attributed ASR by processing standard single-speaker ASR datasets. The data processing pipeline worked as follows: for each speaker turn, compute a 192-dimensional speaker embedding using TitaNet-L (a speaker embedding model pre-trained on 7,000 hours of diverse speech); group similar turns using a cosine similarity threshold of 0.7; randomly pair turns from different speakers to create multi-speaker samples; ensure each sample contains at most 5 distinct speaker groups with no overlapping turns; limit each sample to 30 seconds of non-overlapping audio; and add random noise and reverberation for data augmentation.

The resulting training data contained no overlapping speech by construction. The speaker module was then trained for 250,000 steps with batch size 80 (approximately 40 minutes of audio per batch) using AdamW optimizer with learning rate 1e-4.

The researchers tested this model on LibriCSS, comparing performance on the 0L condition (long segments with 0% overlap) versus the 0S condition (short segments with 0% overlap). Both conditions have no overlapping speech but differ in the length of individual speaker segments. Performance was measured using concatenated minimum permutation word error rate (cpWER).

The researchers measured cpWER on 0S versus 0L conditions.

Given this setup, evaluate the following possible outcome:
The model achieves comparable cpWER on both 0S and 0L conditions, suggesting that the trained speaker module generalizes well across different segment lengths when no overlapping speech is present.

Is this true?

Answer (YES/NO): YES